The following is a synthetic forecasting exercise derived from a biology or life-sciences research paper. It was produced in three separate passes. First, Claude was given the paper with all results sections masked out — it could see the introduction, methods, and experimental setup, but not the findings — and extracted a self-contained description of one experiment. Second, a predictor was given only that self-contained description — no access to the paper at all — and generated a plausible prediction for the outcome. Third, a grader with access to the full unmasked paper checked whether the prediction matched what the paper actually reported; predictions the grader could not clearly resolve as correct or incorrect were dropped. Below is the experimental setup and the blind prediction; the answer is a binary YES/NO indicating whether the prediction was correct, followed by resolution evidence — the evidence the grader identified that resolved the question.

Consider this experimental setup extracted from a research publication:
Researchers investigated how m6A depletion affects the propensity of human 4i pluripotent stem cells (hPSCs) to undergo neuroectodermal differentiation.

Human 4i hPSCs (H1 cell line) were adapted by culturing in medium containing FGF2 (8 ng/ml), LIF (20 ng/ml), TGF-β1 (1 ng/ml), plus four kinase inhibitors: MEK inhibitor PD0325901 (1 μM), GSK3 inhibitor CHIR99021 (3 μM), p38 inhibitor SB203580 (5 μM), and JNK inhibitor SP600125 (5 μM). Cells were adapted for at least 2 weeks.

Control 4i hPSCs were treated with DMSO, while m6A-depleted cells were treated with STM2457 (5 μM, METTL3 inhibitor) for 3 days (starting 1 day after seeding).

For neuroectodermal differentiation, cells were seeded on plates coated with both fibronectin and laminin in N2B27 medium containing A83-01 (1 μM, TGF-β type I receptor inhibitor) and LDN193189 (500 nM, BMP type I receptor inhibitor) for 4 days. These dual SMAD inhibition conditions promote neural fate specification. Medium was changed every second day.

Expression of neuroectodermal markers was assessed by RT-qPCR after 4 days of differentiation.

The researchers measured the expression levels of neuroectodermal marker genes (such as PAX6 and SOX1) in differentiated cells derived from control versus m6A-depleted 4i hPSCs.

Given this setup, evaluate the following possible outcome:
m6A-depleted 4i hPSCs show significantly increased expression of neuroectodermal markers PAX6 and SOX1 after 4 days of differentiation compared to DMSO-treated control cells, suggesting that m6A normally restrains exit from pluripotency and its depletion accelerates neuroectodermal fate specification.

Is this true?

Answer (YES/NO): YES